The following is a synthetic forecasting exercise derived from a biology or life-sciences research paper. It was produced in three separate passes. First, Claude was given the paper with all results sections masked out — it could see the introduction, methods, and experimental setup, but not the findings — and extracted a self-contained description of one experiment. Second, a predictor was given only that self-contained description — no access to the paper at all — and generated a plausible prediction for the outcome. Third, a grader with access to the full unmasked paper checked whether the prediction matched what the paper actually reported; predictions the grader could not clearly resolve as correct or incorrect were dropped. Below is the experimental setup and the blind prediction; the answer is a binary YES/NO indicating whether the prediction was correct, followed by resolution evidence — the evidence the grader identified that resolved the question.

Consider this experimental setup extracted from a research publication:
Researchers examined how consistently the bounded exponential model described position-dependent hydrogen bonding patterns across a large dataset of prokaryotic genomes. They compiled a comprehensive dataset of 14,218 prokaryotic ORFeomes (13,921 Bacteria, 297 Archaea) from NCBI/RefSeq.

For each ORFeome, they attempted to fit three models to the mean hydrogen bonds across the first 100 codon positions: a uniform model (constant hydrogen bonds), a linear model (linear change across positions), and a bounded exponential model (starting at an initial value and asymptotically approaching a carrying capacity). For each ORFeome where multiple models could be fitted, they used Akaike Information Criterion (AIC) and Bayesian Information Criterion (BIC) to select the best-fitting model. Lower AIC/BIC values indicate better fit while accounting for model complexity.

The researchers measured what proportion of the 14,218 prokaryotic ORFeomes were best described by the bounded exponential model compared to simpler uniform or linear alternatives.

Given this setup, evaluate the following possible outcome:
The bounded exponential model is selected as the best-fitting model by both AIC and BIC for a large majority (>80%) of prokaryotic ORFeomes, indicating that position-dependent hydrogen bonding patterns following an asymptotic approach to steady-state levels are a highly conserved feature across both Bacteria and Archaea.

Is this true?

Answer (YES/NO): YES